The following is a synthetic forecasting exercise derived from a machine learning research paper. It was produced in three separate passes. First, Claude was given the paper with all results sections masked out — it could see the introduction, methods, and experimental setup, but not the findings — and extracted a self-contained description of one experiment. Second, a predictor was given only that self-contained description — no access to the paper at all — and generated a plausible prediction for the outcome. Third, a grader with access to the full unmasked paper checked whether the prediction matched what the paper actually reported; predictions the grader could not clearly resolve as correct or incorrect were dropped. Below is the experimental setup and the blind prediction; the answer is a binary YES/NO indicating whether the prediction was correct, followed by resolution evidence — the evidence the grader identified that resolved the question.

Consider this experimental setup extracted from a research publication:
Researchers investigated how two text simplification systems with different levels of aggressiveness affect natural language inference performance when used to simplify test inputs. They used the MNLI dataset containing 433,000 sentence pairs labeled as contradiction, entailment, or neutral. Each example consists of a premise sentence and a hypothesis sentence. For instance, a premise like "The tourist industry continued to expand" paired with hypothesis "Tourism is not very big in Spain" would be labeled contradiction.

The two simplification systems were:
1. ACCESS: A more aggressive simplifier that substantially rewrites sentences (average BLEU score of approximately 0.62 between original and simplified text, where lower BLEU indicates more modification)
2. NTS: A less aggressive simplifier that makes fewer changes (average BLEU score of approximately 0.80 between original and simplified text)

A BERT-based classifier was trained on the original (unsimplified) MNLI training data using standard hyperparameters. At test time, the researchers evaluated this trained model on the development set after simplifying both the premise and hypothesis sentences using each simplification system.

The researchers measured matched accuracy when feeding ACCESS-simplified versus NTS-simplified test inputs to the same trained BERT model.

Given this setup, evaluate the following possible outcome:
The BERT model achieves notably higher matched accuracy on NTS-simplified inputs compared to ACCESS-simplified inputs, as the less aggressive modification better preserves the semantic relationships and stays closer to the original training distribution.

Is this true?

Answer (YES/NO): NO